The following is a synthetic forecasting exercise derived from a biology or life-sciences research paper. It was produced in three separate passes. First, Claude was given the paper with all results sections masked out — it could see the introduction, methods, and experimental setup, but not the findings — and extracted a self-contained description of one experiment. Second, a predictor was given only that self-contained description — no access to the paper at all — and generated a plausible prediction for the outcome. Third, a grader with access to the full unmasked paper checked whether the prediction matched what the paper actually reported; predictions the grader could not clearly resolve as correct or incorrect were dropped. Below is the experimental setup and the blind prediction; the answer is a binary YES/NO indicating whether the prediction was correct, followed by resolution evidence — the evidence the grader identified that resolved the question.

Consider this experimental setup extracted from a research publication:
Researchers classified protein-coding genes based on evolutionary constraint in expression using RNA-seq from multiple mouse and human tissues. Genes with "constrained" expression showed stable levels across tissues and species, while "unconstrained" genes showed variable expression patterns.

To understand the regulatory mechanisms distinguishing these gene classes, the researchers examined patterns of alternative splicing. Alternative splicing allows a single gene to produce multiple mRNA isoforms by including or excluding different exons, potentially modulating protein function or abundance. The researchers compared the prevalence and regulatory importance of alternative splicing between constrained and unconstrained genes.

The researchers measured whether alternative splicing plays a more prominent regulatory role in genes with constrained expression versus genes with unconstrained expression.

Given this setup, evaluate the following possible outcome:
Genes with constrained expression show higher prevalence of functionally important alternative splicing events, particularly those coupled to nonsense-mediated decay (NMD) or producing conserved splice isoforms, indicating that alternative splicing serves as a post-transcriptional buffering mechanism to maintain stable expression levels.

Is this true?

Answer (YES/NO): NO